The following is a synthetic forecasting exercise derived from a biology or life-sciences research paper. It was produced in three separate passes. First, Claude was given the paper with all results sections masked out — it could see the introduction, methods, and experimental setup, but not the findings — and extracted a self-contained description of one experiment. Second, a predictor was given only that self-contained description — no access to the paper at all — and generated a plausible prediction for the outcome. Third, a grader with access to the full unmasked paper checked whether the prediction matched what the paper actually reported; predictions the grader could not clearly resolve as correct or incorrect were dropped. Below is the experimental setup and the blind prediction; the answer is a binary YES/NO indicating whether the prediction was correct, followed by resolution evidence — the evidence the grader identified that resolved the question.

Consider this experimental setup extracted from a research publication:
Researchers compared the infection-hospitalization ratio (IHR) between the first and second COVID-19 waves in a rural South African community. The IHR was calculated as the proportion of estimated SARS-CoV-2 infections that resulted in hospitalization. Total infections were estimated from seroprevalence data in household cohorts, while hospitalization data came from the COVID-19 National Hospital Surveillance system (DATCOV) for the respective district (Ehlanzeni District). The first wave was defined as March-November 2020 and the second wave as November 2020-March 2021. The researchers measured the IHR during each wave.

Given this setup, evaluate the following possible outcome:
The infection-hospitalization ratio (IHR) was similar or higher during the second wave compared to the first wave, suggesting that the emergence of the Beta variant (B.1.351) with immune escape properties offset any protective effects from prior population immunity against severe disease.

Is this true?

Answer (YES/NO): YES